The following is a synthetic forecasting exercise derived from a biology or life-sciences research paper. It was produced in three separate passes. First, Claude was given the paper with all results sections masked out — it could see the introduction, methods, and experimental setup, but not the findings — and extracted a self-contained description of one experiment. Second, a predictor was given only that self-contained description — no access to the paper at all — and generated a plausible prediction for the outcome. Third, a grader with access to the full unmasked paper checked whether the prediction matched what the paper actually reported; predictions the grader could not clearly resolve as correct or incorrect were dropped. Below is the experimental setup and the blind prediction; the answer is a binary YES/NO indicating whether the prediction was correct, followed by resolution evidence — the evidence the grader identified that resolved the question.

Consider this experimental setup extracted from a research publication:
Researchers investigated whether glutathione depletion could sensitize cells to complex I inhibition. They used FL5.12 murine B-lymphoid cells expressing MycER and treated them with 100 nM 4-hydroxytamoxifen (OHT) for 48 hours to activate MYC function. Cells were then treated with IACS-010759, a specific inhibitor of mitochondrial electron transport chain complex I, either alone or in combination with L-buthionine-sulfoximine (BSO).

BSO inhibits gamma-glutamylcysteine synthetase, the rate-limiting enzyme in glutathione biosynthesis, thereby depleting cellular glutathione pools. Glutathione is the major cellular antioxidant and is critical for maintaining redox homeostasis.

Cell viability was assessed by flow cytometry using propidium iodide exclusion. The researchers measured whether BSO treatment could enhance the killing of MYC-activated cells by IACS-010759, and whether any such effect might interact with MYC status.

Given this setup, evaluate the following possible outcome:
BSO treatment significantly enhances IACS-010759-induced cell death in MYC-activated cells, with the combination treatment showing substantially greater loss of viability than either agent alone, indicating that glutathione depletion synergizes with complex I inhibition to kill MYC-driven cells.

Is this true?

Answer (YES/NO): YES